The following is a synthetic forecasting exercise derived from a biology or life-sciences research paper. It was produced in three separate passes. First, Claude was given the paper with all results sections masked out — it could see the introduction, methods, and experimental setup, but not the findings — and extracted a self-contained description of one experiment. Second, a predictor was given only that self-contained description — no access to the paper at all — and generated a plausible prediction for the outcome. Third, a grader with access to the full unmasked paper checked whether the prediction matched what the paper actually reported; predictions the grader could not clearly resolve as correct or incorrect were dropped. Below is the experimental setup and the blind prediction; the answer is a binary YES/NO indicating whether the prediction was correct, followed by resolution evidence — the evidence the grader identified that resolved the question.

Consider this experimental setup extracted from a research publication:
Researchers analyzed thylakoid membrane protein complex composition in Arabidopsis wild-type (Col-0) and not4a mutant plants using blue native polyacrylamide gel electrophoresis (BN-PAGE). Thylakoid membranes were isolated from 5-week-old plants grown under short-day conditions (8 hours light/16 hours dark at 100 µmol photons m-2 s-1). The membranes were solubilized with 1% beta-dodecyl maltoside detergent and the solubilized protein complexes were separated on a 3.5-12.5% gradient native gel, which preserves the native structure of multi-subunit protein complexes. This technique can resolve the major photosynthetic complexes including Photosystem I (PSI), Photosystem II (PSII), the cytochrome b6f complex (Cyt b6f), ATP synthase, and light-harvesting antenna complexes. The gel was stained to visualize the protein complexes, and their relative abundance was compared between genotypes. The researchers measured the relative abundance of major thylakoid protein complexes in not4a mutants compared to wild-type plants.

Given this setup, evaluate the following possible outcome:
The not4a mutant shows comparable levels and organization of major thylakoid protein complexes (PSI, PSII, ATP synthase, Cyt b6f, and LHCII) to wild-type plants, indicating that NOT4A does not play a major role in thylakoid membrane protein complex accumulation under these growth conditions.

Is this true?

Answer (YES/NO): NO